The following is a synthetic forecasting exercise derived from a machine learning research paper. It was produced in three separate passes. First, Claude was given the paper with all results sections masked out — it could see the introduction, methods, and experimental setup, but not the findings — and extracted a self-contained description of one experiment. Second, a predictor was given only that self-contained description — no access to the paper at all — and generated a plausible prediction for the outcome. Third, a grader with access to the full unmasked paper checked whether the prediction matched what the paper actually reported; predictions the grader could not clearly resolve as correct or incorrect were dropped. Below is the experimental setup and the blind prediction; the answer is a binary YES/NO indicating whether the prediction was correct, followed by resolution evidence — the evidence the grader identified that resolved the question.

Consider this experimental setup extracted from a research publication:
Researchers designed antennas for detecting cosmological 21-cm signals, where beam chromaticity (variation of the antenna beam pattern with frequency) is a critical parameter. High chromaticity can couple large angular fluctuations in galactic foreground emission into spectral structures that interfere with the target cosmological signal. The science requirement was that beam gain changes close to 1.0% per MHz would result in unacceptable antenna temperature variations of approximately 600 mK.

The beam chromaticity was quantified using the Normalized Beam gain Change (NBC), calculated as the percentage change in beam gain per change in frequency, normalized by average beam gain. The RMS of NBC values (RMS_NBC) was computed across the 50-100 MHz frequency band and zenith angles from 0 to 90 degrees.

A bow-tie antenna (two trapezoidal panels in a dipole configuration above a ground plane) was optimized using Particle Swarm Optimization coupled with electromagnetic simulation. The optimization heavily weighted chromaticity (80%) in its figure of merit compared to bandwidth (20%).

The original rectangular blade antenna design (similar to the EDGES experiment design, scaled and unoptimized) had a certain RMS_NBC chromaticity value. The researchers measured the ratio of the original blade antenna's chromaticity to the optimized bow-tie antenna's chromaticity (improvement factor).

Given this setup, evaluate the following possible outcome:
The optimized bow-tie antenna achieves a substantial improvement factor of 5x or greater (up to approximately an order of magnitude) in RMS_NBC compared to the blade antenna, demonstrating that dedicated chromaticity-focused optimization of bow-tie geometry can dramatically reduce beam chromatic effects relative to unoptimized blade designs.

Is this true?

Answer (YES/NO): NO